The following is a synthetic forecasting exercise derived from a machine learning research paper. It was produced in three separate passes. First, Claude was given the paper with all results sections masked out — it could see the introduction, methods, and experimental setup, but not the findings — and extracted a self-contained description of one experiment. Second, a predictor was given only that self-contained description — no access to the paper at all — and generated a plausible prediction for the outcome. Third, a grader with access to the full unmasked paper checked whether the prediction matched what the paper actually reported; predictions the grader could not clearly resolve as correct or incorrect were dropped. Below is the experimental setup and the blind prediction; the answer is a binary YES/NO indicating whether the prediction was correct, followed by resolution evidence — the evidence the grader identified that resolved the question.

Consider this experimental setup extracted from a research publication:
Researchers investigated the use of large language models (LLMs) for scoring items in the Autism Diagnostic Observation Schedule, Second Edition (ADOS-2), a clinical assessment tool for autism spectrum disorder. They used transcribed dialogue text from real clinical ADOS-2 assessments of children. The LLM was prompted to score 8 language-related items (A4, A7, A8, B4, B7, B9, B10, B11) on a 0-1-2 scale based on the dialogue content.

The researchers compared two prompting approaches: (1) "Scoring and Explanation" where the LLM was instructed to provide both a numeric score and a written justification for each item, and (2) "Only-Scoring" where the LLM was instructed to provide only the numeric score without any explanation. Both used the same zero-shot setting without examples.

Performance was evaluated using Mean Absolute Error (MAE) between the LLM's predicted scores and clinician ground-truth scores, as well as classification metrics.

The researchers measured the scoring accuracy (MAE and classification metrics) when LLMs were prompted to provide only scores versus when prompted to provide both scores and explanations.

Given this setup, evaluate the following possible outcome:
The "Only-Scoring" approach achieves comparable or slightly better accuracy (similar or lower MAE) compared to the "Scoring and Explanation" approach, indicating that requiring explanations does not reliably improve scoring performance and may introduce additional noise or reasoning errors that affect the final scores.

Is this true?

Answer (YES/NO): NO